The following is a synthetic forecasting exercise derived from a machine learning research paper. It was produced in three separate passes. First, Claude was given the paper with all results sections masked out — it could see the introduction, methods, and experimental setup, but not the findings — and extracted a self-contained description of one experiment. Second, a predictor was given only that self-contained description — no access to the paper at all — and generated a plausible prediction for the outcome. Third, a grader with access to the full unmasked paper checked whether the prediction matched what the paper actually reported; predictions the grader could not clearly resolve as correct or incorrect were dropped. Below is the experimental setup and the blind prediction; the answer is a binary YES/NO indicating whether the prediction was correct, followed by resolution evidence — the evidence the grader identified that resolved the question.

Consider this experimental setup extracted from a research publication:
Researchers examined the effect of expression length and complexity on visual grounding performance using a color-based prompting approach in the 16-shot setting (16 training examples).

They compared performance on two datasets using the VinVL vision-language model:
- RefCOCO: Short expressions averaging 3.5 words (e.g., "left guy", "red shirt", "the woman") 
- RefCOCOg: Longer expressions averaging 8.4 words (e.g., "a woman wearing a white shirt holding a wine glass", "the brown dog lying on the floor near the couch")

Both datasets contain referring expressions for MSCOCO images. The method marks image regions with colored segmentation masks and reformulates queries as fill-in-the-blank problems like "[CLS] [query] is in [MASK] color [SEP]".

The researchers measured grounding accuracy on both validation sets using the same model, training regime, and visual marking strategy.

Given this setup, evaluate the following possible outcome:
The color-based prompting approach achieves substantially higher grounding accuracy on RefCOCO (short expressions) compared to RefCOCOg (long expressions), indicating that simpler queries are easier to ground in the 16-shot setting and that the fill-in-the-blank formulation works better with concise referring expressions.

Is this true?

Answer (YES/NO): NO